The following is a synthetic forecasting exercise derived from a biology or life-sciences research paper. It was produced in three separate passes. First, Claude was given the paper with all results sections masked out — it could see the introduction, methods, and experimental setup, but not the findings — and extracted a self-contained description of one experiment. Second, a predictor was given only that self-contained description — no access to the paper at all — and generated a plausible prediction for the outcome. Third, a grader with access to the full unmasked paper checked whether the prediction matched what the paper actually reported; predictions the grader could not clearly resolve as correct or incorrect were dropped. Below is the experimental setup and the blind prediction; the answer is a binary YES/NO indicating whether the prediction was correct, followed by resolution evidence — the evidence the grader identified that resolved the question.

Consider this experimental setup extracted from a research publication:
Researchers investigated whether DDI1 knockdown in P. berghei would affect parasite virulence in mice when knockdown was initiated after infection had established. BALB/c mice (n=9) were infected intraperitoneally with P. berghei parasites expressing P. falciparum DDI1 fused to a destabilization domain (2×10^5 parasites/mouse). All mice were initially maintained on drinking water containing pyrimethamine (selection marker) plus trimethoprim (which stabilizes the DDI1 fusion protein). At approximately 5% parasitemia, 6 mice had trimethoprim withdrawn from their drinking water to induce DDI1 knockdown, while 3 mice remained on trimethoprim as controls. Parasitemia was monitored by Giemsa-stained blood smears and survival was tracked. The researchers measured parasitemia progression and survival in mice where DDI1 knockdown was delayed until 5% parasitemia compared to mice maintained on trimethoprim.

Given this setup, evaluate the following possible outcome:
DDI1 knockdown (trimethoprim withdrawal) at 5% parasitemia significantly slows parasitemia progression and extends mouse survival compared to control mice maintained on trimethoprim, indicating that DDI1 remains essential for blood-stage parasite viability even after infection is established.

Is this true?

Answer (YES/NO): YES